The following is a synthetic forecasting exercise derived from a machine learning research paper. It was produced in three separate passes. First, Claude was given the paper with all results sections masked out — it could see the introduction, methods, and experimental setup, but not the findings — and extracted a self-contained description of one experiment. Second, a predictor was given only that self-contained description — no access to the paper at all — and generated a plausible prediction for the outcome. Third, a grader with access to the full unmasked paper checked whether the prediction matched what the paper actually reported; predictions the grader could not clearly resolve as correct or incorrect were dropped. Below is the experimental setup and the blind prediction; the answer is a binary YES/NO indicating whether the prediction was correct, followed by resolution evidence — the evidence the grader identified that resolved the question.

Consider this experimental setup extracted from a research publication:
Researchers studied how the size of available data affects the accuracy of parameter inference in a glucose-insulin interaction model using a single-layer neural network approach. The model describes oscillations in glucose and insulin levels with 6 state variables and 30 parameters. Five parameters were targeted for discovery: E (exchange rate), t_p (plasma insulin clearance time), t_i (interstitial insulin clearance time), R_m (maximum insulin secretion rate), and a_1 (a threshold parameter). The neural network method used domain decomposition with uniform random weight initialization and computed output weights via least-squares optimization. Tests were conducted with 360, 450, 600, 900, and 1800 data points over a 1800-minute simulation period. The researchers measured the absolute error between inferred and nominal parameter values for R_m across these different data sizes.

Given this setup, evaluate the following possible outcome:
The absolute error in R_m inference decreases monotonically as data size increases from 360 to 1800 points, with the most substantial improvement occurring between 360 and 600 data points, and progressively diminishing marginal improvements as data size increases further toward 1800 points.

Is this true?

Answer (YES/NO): NO